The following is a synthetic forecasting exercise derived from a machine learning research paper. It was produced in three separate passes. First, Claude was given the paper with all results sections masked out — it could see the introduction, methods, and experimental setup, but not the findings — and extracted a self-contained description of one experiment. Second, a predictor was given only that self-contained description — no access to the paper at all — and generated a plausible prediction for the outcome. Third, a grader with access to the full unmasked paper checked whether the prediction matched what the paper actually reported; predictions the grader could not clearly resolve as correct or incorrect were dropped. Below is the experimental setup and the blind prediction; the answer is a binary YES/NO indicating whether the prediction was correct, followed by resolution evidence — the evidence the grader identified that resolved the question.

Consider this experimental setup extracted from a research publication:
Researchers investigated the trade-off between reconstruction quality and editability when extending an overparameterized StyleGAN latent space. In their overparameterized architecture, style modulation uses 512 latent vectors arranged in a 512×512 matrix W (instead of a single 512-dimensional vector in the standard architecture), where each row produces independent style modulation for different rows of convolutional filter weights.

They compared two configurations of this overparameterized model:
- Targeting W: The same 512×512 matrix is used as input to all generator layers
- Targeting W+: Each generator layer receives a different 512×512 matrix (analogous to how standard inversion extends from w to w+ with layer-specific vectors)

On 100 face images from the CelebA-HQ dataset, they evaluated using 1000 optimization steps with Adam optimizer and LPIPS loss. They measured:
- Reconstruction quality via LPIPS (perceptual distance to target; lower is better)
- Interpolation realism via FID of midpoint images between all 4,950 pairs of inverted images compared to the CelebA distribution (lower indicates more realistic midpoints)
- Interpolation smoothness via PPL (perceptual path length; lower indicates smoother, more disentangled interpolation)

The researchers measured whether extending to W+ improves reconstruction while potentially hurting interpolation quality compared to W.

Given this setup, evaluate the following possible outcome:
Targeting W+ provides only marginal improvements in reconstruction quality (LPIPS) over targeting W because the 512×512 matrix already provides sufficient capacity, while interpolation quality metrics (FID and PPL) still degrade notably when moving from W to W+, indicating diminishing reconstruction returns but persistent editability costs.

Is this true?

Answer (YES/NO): NO